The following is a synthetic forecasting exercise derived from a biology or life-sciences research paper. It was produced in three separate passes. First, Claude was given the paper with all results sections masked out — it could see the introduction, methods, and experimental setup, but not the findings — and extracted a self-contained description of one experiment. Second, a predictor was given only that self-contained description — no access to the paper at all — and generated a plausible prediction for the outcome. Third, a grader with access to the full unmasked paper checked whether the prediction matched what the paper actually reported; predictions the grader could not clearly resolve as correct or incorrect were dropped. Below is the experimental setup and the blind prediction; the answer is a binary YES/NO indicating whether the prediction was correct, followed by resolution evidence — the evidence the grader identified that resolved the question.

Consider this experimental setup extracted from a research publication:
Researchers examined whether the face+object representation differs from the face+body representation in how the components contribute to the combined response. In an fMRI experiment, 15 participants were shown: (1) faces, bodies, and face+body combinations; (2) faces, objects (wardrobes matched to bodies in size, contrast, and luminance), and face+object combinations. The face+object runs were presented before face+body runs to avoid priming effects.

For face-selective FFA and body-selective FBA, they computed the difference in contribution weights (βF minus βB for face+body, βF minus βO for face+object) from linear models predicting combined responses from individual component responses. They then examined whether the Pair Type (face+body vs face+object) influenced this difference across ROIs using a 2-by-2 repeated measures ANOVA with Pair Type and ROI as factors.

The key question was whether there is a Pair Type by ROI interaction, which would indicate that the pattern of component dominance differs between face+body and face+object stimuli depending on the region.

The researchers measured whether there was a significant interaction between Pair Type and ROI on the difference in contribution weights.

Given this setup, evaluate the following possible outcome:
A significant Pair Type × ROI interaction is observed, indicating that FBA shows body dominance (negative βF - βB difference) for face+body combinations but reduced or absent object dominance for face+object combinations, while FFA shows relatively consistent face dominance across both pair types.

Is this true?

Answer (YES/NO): NO